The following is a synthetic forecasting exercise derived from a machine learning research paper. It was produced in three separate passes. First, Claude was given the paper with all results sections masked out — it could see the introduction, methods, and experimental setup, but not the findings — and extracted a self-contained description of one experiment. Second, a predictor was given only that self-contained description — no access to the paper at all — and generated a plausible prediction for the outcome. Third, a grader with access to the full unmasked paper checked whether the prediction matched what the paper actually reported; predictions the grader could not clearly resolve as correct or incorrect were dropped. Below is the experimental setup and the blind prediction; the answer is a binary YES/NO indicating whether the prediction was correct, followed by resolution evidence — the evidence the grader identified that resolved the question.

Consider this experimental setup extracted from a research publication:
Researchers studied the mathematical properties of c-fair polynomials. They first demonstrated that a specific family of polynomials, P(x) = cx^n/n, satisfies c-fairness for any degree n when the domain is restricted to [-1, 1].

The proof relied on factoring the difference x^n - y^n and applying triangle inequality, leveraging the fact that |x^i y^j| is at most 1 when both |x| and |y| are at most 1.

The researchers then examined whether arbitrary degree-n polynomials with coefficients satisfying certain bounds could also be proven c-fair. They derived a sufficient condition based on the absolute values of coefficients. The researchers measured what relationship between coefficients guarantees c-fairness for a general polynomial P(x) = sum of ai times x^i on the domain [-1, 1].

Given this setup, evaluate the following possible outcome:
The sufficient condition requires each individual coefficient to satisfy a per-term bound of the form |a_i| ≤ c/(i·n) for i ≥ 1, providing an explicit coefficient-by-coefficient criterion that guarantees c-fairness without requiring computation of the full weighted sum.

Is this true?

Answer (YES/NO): NO